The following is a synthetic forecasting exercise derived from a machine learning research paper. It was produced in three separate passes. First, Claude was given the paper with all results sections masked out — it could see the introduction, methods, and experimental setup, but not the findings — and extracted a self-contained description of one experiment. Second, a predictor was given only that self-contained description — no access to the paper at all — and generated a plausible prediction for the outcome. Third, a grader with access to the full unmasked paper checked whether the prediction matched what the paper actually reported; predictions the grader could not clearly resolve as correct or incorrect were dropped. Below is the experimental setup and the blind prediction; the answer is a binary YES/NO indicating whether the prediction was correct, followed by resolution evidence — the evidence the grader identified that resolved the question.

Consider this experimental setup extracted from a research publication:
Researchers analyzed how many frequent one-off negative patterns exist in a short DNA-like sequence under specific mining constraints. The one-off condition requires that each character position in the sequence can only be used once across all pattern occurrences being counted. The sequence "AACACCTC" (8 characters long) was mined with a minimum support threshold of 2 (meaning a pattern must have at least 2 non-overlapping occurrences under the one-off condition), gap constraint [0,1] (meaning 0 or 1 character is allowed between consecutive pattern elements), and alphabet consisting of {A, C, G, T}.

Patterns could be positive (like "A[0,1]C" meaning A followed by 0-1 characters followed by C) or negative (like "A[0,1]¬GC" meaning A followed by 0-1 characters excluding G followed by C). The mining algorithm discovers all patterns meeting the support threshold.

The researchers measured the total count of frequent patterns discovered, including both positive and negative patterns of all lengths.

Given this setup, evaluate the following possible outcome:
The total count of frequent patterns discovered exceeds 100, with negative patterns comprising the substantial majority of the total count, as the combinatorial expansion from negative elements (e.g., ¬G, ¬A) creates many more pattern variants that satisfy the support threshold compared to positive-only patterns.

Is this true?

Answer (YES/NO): NO